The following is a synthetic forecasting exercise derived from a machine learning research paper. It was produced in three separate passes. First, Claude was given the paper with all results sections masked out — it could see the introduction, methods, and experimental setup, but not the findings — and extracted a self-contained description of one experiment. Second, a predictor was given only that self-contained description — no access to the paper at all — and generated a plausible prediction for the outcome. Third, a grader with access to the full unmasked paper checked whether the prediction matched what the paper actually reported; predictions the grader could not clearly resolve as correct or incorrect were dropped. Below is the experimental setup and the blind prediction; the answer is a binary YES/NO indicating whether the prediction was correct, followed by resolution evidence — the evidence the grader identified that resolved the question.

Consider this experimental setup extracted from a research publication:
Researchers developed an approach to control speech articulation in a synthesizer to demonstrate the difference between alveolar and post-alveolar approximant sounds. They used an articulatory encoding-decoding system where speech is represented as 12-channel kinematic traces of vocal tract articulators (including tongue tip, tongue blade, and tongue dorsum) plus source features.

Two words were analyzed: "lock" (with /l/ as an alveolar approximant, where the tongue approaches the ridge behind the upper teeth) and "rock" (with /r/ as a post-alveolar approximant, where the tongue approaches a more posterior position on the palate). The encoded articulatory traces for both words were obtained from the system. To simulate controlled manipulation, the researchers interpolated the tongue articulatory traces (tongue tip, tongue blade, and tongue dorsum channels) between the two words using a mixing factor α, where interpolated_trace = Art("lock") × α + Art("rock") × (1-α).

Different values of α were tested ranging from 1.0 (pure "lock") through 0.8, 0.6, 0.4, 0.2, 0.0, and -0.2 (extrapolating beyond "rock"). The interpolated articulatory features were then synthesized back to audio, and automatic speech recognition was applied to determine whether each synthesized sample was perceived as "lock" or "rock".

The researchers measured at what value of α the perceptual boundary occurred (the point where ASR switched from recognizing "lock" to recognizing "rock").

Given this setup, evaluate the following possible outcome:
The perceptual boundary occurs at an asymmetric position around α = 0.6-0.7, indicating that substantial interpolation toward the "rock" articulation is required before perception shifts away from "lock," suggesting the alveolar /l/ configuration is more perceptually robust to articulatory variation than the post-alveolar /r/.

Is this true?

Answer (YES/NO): NO